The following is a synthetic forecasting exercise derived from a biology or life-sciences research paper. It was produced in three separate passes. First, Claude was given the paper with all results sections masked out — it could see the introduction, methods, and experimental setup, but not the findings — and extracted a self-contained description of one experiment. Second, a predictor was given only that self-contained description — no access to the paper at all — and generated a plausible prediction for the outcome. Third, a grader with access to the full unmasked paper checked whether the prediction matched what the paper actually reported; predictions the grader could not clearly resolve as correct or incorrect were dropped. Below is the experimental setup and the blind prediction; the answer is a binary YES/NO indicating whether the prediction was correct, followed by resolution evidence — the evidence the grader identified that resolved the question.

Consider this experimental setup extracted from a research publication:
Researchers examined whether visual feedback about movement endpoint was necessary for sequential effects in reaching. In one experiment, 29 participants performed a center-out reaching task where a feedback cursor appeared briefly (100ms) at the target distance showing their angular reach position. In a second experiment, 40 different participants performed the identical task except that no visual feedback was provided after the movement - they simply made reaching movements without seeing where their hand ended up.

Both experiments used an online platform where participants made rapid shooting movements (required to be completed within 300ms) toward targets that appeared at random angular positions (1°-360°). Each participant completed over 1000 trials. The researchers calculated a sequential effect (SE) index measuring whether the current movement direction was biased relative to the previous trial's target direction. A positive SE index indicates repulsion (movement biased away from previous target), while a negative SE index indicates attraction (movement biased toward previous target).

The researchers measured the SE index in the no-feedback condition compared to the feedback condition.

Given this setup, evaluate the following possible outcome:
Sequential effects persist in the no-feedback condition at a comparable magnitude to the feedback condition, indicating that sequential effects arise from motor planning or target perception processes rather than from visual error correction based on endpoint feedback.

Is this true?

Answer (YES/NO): YES